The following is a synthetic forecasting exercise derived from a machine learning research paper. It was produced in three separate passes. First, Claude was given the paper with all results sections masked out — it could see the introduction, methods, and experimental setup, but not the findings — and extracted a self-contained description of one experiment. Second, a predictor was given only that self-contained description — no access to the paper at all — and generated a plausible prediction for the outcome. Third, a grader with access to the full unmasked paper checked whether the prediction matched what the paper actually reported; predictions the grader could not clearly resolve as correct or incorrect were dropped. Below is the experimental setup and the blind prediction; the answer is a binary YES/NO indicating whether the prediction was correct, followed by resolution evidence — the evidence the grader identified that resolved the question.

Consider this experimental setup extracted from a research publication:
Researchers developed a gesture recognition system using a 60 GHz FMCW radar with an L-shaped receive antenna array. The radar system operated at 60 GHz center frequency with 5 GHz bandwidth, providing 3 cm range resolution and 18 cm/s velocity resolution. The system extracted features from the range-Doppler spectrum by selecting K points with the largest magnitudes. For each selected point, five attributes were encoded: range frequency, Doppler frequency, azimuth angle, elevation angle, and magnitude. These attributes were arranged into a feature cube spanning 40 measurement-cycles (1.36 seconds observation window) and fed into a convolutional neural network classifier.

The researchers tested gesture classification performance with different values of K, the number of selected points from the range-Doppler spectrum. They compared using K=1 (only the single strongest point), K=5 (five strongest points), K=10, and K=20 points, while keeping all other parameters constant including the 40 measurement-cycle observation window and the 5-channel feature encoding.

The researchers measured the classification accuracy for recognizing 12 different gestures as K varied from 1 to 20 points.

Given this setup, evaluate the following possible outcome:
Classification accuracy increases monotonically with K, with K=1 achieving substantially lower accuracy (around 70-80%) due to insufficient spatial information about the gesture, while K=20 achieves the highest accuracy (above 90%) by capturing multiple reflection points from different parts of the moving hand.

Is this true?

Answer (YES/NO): NO